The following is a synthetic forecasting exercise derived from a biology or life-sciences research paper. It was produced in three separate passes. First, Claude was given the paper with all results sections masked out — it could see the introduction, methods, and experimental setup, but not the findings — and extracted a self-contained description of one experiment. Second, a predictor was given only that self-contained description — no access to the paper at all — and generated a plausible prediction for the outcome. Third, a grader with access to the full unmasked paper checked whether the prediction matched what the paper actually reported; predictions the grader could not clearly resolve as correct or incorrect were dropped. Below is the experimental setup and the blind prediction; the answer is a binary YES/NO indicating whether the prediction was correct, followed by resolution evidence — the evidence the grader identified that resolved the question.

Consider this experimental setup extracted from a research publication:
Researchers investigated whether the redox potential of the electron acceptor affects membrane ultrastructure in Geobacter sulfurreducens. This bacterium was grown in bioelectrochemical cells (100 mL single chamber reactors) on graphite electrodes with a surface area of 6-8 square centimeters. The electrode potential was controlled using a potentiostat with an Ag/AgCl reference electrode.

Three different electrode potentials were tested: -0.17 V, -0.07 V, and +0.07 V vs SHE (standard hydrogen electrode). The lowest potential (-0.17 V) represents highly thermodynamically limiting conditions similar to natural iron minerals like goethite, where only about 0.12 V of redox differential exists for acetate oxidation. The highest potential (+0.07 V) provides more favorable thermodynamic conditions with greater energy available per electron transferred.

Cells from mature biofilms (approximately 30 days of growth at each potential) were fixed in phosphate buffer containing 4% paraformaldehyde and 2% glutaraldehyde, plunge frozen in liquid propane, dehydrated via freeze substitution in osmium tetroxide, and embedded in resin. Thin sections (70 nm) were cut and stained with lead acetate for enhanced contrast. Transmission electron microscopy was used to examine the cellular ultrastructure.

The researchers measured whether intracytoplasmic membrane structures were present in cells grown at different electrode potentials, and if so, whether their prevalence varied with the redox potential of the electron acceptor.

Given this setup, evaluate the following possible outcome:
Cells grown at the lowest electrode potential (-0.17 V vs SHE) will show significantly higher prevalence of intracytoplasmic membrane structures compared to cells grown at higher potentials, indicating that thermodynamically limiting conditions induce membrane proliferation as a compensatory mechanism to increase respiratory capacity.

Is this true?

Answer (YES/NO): YES